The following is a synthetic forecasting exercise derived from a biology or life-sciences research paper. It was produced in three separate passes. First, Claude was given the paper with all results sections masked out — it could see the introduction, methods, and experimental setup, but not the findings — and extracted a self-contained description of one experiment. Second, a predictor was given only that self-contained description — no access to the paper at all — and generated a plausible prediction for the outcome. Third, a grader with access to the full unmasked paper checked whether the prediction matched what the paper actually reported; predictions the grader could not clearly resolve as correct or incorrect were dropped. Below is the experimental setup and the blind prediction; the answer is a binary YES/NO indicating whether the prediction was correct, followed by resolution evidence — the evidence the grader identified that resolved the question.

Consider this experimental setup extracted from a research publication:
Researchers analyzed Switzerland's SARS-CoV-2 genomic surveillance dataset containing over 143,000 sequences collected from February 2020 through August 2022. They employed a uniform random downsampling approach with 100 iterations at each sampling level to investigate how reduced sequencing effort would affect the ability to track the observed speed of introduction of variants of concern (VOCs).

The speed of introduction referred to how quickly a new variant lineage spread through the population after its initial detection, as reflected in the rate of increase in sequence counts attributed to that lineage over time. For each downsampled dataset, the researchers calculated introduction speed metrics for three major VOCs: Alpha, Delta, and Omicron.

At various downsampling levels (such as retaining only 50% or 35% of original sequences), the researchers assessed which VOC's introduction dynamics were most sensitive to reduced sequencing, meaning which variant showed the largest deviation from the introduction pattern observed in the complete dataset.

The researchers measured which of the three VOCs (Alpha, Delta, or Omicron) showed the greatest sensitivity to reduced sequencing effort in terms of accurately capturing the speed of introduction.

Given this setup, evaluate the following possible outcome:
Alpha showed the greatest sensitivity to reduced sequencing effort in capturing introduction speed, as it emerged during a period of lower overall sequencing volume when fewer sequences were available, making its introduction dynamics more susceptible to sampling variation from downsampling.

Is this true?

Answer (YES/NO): NO